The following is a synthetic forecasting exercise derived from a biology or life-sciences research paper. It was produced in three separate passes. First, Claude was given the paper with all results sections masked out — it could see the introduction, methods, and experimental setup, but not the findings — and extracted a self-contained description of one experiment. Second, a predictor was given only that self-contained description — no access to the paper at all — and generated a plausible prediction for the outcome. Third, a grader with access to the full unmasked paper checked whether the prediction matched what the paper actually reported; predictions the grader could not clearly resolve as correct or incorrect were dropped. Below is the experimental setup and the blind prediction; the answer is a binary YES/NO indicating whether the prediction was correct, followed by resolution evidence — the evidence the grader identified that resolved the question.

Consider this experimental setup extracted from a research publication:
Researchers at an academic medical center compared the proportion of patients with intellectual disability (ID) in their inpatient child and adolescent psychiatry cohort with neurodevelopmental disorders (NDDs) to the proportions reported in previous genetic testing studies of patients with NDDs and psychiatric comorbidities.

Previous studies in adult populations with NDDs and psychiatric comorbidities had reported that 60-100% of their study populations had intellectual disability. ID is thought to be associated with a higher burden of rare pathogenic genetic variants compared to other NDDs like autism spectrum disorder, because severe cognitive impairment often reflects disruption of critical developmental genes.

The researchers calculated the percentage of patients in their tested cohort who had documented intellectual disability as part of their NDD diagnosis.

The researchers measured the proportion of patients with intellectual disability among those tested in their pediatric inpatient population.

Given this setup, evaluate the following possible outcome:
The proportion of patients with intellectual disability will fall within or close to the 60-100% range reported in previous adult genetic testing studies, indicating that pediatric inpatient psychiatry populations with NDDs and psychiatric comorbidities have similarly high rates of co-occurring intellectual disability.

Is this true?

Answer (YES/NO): NO